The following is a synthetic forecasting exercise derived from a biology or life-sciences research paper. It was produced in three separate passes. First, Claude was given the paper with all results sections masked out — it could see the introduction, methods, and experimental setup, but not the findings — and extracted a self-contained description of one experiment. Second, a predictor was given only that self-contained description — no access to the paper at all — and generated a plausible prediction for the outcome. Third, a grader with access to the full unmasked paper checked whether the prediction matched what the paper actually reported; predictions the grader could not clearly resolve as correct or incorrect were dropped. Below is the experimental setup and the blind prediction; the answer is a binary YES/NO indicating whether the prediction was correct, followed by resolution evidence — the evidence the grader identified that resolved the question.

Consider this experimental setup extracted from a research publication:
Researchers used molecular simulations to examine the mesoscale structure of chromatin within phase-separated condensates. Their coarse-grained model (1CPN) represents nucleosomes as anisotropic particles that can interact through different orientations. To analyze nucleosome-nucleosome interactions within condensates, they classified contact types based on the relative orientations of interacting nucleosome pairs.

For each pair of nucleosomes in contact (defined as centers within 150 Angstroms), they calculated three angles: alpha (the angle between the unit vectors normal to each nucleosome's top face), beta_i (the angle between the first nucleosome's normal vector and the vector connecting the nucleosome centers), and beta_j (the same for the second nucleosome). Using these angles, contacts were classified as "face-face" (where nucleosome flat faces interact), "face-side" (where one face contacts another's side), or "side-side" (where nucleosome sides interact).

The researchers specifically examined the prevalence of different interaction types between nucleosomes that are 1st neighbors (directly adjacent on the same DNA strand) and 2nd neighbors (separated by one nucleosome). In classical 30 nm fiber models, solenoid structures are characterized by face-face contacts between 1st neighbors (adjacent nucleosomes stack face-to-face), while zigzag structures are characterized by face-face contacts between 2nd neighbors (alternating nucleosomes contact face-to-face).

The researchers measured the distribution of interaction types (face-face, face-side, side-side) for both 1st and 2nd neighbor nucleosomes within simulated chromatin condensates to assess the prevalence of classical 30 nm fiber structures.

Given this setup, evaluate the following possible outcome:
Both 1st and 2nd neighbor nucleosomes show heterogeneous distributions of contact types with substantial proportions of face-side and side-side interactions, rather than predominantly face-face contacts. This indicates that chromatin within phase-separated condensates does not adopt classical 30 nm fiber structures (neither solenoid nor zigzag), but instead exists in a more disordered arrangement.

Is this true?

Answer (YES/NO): YES